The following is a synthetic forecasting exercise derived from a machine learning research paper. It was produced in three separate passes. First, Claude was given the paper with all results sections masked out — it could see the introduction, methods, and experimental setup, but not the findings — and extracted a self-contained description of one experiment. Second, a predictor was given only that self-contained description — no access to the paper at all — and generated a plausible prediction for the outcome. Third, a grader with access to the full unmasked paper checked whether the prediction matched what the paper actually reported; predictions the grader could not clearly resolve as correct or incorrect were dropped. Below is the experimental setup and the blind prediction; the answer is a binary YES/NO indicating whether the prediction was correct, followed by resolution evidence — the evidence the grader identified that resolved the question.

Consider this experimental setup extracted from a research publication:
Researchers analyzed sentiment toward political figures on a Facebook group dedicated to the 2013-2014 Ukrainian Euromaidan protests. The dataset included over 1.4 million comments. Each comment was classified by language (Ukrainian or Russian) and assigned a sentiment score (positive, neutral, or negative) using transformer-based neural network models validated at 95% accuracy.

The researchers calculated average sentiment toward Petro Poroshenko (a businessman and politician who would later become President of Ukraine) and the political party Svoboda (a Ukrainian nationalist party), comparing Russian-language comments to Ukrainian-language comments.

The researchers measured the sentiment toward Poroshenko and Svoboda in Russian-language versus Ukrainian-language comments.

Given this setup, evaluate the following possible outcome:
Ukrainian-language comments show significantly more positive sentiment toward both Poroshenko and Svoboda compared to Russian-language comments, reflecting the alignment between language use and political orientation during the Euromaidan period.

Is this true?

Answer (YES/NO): NO